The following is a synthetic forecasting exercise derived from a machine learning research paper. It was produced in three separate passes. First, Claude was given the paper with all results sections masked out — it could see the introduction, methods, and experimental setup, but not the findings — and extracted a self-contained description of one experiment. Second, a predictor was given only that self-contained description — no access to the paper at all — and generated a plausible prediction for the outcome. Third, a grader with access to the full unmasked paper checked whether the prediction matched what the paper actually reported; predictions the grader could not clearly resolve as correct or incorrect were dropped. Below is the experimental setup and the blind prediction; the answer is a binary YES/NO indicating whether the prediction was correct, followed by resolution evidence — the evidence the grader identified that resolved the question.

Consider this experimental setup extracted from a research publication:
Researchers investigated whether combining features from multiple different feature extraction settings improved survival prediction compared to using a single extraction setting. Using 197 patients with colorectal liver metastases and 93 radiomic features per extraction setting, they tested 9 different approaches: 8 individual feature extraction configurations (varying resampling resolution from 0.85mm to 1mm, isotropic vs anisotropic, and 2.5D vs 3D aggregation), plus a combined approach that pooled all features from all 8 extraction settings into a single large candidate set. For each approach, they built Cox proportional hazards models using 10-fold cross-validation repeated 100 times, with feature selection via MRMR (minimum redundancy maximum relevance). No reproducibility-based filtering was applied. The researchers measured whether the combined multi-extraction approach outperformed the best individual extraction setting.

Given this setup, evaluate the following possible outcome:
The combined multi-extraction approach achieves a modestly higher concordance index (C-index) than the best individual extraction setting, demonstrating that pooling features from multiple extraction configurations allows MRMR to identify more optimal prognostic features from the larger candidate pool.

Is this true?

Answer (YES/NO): NO